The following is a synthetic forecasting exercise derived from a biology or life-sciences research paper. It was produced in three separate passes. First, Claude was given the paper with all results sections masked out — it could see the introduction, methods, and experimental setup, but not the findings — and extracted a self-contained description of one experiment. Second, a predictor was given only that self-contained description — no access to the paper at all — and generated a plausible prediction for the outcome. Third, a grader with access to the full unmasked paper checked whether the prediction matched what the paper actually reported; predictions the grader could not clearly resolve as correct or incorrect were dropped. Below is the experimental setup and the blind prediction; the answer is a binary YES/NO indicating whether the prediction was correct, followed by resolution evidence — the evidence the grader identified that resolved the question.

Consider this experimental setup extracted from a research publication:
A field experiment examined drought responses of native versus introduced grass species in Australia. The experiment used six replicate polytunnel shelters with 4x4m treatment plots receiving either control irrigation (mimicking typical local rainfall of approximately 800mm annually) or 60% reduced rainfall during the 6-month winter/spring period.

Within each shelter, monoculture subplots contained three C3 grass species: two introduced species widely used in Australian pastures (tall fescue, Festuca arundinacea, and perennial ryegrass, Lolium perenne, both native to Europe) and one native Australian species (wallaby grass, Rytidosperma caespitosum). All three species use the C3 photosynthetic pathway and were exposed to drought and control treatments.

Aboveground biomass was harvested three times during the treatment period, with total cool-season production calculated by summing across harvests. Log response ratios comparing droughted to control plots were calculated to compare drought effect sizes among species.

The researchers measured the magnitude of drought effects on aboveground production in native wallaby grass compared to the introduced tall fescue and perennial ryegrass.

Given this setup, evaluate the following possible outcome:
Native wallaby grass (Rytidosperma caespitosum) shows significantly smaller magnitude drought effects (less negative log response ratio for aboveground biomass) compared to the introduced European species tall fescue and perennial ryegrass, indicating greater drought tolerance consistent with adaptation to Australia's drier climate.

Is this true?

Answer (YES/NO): NO